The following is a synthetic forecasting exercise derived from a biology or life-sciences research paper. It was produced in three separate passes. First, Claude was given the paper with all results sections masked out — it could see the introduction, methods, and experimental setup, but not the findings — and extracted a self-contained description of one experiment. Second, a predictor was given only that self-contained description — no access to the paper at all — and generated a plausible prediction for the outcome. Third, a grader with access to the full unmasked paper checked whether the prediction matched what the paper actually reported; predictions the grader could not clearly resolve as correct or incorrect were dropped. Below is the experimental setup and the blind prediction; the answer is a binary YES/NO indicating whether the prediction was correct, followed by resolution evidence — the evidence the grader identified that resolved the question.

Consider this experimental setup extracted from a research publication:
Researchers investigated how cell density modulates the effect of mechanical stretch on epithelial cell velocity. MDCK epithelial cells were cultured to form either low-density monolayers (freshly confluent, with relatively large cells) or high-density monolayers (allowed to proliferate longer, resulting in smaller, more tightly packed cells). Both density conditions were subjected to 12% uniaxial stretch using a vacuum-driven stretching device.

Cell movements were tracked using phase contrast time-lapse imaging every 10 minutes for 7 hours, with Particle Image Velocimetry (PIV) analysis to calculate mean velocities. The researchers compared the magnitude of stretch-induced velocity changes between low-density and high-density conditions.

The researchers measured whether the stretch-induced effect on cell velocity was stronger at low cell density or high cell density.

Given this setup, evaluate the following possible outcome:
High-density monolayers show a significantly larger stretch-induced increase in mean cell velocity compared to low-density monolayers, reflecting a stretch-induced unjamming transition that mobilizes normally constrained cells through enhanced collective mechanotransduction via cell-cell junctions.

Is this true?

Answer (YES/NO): NO